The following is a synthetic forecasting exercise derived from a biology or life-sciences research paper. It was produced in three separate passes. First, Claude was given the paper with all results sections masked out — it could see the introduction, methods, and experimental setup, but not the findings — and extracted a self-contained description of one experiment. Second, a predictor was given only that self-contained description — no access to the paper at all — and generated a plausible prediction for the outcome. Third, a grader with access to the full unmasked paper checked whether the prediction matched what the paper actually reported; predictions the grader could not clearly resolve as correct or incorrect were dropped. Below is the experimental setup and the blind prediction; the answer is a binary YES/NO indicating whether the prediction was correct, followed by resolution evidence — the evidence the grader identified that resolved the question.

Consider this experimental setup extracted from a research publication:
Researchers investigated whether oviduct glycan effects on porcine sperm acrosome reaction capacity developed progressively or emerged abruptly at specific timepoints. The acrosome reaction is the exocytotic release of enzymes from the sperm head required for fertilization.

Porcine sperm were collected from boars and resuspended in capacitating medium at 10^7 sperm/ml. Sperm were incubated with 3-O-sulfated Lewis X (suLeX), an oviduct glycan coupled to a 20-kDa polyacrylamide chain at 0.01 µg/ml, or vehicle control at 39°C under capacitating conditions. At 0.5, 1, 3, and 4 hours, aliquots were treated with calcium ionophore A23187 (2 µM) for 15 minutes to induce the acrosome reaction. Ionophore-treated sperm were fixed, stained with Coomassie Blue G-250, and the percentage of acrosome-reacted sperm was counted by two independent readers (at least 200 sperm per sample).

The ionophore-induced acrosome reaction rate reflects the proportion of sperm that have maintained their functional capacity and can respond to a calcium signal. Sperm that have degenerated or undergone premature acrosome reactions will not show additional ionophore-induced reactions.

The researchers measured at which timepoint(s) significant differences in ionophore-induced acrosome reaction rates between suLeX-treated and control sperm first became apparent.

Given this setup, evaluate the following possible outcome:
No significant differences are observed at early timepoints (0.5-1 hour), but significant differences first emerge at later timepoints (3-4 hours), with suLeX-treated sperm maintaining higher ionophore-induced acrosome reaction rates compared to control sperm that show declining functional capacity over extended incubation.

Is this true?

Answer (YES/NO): NO